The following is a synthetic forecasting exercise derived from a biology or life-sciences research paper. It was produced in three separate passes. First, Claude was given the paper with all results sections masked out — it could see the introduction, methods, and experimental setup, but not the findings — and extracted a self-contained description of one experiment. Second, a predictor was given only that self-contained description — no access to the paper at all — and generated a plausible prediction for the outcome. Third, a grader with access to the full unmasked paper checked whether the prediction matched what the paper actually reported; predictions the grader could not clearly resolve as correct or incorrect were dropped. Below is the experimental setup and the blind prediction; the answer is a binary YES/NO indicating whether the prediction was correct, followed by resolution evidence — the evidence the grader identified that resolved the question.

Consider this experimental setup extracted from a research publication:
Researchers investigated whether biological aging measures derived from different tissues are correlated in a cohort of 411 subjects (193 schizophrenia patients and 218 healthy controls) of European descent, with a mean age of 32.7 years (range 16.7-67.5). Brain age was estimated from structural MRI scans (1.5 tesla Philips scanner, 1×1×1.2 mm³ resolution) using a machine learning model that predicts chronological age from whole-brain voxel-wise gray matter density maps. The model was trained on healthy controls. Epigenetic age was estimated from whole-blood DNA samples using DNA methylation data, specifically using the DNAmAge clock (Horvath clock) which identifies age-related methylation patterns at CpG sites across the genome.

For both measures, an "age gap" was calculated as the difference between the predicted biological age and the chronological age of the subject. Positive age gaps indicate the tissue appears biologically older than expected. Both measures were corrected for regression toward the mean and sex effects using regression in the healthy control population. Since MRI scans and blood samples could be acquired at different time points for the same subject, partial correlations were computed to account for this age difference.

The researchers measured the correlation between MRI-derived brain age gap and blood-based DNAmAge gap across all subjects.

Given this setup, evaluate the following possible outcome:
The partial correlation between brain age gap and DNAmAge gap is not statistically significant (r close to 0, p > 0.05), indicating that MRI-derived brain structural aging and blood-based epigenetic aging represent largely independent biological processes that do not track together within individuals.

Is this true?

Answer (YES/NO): YES